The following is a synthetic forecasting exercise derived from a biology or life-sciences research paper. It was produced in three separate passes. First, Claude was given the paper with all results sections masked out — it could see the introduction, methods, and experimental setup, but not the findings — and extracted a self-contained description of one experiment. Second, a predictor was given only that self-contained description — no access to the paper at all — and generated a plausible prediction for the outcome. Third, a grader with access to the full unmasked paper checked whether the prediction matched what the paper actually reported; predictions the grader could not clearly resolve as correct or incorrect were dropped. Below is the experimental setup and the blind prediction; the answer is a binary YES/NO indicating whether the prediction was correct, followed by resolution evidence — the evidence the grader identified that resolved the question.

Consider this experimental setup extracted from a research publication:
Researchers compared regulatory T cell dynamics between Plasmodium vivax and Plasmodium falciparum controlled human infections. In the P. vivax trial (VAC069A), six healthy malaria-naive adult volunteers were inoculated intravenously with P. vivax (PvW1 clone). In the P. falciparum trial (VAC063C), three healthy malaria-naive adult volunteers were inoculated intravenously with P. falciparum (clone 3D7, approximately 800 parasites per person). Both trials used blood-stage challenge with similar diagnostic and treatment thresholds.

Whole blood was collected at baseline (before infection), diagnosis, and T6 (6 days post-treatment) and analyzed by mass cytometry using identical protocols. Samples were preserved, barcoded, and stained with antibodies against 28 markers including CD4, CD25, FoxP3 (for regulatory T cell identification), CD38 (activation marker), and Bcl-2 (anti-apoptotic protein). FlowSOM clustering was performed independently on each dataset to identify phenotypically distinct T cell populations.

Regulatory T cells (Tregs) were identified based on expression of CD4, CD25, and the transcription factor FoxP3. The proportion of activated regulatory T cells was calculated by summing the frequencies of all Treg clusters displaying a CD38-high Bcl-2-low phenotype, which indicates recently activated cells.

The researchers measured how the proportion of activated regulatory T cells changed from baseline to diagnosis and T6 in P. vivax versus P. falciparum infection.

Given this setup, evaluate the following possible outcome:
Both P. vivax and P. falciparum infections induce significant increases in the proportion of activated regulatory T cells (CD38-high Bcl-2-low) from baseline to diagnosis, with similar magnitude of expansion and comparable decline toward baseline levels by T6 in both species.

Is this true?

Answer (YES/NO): NO